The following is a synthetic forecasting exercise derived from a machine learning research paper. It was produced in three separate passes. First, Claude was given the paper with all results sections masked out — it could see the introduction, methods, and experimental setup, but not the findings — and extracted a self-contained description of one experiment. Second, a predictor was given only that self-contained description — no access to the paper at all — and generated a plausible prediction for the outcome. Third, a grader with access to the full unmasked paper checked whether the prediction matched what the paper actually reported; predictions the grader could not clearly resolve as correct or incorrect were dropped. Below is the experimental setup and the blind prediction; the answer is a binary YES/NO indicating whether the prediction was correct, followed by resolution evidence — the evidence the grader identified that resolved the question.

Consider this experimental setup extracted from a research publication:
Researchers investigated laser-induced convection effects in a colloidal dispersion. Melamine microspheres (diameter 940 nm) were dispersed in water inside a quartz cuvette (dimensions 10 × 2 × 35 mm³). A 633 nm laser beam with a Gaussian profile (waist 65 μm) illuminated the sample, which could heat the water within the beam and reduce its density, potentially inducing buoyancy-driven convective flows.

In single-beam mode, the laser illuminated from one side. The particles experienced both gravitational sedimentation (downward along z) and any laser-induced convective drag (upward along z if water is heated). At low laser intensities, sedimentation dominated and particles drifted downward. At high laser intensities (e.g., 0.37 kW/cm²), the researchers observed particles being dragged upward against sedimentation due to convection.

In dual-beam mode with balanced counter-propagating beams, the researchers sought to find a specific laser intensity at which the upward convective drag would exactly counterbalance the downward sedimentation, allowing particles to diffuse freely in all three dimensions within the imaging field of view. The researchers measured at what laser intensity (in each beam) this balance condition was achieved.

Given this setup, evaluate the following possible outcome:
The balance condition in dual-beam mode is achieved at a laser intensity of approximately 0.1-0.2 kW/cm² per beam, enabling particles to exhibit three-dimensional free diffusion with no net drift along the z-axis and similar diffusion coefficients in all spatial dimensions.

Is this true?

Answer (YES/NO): YES